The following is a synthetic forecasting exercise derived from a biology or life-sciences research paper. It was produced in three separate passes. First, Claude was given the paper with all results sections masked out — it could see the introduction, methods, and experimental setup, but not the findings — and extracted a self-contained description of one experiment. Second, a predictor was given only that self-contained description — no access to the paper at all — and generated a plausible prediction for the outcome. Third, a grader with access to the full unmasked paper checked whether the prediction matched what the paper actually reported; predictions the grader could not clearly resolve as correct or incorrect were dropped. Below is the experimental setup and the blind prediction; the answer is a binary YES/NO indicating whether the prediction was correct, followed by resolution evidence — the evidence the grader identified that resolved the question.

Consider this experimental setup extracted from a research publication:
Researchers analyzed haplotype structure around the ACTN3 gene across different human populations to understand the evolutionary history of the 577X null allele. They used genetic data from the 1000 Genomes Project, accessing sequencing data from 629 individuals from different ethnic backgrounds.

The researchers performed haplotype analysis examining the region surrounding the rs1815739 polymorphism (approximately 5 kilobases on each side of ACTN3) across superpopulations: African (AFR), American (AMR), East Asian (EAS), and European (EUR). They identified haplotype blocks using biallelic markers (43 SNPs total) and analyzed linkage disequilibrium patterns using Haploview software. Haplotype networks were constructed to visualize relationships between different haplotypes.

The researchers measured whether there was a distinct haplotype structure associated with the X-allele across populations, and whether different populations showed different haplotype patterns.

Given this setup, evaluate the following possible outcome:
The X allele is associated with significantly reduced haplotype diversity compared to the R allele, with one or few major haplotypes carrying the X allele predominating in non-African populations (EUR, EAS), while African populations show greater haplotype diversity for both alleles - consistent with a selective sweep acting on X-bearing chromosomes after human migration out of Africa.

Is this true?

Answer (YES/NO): YES